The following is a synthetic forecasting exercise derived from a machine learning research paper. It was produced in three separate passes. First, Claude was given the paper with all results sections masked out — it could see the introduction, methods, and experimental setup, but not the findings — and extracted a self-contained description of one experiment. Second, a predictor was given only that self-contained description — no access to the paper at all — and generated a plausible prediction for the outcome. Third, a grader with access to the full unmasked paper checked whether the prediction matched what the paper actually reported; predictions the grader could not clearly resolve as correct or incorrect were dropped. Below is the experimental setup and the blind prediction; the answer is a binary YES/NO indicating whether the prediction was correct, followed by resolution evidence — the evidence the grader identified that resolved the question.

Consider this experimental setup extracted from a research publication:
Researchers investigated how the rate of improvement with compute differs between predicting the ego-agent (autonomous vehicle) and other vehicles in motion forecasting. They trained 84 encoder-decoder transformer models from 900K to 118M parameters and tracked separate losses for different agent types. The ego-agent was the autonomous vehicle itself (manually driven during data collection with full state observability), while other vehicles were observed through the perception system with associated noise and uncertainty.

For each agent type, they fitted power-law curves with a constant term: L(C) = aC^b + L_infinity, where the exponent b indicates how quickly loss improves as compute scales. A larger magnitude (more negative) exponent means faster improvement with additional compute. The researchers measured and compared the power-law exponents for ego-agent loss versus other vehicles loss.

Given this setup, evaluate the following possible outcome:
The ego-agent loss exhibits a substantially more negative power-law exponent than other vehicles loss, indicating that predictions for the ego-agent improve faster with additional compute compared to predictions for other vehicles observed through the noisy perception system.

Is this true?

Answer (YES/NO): YES